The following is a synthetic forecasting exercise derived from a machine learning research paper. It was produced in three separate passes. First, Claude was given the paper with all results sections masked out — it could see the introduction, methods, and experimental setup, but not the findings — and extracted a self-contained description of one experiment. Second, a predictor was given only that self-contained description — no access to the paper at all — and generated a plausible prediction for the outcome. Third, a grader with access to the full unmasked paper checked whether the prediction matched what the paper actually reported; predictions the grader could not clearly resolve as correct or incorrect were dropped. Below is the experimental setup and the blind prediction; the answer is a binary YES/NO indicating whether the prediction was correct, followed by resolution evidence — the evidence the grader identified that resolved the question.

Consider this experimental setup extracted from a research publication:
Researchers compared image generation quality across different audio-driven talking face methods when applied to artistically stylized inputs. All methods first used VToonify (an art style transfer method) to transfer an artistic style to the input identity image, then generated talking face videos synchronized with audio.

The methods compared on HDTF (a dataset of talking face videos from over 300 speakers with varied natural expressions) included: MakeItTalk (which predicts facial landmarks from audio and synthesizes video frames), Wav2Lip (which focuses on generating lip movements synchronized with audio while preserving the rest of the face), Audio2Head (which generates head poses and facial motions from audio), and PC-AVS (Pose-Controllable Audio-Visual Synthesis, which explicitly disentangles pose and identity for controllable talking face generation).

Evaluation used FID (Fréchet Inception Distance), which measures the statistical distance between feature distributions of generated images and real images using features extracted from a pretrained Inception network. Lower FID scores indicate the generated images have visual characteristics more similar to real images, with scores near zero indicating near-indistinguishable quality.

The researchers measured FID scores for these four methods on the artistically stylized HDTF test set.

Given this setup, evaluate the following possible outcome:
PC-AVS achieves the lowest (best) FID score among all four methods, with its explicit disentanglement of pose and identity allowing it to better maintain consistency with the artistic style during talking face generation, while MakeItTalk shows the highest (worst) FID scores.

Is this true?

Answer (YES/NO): NO